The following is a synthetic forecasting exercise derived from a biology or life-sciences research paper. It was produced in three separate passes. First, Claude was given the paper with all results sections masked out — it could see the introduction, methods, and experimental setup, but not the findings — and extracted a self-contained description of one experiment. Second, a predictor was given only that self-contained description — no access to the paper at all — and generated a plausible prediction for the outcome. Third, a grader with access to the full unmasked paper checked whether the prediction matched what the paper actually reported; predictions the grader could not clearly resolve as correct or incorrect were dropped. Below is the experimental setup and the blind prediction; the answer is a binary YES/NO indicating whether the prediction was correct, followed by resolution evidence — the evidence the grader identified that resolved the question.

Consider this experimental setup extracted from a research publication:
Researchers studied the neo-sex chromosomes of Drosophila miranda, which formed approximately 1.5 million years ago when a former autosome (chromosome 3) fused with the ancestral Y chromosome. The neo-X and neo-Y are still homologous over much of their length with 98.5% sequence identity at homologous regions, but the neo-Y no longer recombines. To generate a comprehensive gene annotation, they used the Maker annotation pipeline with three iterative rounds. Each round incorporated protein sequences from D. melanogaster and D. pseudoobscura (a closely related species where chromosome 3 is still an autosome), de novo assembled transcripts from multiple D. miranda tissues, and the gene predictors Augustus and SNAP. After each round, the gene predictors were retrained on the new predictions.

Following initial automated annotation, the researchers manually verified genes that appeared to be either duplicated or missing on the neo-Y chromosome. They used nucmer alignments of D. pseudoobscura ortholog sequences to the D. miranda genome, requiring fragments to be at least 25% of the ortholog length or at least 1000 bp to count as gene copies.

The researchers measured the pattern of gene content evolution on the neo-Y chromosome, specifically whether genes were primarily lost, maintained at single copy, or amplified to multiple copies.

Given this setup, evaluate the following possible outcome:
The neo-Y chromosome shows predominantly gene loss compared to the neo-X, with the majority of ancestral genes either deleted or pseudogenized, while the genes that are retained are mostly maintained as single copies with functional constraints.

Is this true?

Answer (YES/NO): NO